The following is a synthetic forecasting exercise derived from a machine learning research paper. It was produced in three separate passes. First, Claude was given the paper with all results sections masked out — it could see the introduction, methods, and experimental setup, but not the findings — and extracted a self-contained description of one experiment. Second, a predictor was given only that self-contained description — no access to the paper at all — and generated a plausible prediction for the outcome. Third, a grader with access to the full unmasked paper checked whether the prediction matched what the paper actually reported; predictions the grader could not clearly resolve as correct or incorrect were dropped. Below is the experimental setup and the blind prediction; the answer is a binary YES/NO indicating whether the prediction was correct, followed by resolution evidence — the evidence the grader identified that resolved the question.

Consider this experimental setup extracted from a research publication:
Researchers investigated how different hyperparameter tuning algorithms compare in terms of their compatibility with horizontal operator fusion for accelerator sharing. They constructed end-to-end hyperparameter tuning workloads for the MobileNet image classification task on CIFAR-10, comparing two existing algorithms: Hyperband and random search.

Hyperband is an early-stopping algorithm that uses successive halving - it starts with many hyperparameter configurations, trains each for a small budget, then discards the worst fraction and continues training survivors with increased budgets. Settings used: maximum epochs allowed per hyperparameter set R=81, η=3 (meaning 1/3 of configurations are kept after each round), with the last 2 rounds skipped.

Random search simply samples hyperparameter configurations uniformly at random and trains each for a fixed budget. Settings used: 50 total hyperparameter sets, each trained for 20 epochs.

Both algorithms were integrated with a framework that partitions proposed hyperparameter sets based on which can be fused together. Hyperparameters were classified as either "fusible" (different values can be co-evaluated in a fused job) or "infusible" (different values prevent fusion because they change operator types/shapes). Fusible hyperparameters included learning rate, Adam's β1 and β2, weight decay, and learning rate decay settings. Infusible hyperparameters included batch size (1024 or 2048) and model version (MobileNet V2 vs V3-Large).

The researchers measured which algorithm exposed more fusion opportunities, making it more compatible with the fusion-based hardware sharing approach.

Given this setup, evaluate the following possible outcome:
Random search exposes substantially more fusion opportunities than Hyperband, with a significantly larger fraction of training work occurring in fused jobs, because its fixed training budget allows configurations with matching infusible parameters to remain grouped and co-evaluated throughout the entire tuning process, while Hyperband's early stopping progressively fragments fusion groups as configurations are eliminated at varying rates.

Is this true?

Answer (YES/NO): YES